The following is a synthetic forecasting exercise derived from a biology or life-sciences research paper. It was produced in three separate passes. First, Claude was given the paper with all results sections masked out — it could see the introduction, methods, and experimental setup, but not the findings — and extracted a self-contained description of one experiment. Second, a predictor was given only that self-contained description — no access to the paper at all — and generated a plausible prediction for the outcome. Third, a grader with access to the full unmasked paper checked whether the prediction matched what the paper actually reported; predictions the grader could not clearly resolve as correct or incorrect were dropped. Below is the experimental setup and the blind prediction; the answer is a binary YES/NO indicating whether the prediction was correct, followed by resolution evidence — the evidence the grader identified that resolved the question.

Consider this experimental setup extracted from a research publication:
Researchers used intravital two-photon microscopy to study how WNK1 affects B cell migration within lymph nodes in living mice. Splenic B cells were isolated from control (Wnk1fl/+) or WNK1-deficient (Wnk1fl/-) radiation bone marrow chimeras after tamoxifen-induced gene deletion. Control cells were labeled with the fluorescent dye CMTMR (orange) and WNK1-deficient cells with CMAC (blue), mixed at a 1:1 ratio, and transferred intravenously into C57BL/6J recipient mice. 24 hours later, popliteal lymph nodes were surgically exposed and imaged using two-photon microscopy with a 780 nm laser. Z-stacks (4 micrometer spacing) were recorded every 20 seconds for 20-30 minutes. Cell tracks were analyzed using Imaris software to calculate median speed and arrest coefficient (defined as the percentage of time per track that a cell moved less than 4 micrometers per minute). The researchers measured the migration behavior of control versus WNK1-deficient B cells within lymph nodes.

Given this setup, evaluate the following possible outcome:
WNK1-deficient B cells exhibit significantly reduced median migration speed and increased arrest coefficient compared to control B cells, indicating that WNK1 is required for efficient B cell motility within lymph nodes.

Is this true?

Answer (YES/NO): YES